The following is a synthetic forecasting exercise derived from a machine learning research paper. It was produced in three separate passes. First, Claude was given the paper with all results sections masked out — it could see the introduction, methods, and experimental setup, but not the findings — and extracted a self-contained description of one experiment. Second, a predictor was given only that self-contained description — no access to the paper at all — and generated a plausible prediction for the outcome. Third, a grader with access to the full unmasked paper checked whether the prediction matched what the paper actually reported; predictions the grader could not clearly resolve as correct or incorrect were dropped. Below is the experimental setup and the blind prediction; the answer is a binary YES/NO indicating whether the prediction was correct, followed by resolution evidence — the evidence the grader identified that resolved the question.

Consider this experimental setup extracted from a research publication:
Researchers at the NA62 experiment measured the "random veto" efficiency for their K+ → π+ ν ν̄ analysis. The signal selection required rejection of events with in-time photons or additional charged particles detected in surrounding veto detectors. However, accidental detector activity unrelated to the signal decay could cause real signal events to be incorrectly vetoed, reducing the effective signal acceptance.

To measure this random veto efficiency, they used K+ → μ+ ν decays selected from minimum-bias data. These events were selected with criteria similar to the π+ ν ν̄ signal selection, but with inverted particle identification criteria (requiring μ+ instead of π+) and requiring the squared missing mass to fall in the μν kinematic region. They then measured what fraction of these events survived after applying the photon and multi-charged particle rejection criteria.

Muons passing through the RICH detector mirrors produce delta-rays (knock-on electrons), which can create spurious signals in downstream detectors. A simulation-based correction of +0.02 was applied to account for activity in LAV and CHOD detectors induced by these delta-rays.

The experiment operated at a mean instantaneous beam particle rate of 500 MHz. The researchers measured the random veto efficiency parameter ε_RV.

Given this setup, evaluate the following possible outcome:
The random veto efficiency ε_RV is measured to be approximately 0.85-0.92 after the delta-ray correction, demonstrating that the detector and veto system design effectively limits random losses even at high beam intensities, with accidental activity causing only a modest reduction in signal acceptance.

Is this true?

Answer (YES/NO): NO